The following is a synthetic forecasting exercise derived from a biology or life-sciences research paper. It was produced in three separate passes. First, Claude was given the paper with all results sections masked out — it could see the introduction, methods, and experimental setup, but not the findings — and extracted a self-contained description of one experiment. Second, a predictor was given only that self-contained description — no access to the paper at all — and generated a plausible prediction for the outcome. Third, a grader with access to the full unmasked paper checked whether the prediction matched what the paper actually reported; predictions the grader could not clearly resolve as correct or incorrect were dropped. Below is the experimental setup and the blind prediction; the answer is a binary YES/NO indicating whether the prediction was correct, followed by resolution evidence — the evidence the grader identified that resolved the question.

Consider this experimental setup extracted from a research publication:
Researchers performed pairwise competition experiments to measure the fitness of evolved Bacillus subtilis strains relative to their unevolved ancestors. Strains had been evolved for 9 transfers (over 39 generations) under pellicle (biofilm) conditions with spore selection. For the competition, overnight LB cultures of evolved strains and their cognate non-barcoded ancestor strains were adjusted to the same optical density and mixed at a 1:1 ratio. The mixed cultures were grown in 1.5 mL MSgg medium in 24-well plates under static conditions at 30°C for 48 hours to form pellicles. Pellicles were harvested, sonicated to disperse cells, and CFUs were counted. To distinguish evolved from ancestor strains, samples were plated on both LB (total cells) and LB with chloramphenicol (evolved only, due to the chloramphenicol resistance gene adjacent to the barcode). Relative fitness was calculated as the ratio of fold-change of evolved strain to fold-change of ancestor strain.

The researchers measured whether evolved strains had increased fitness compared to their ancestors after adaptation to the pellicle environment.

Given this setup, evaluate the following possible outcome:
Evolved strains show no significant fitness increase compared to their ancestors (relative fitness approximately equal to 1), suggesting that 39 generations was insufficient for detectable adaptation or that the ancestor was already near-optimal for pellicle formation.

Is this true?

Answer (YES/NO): NO